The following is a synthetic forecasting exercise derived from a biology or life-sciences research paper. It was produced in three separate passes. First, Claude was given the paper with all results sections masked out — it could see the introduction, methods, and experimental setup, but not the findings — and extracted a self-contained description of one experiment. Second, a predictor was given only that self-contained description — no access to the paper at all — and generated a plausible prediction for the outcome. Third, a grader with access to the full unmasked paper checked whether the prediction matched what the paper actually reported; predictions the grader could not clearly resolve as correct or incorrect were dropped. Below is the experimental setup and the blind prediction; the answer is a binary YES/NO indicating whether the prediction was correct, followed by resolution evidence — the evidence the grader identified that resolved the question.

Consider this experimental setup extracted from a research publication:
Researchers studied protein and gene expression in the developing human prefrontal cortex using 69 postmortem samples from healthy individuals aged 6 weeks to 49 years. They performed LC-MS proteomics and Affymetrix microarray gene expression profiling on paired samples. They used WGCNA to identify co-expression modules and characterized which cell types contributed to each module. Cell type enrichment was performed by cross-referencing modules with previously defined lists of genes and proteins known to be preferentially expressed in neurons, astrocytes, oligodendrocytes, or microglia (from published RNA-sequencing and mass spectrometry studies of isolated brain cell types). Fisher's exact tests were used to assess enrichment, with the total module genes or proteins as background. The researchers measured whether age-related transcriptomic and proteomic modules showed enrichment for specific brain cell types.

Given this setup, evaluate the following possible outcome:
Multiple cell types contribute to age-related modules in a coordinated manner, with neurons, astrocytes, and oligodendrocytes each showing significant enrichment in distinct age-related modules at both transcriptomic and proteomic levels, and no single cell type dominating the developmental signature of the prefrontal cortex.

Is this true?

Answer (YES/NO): NO